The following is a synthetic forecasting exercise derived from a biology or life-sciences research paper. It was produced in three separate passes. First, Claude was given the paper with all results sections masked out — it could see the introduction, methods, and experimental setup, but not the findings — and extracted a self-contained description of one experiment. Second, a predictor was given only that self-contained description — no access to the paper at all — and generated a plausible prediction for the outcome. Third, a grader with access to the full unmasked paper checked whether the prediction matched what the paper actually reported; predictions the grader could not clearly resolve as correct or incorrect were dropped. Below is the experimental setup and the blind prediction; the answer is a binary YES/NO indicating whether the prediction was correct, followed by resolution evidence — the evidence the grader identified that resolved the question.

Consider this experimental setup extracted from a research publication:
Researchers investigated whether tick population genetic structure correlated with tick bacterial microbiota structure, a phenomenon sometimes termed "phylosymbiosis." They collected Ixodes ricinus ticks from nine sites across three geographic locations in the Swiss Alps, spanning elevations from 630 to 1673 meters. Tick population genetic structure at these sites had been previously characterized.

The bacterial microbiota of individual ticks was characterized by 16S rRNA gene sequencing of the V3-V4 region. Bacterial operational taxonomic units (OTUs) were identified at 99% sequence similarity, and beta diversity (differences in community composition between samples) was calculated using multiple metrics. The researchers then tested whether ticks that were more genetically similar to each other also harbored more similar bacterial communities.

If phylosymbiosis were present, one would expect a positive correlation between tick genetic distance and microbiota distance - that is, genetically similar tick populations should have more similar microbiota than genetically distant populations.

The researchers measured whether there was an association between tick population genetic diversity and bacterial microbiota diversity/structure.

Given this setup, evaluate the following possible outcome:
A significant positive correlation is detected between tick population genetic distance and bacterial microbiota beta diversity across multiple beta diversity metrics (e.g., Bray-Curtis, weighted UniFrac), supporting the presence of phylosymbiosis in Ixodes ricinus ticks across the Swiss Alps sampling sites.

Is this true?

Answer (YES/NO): NO